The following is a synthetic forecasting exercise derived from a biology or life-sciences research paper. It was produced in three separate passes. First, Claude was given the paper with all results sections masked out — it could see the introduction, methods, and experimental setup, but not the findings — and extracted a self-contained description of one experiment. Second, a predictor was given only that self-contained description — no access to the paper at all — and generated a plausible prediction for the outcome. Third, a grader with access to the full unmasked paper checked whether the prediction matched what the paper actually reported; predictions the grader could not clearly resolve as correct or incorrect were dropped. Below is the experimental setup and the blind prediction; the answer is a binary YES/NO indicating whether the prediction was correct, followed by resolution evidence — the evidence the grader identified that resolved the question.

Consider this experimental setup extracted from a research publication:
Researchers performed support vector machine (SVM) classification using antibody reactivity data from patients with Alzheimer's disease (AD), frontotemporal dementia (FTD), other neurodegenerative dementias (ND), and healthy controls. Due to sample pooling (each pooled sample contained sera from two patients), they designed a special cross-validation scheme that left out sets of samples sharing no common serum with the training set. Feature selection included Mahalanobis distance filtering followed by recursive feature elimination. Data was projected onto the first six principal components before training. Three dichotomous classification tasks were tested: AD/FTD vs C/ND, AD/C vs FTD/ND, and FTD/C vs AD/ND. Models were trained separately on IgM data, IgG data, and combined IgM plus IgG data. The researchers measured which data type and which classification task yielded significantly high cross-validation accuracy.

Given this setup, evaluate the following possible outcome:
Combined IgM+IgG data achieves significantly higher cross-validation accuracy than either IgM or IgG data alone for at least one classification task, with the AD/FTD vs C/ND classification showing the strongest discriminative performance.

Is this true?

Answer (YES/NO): NO